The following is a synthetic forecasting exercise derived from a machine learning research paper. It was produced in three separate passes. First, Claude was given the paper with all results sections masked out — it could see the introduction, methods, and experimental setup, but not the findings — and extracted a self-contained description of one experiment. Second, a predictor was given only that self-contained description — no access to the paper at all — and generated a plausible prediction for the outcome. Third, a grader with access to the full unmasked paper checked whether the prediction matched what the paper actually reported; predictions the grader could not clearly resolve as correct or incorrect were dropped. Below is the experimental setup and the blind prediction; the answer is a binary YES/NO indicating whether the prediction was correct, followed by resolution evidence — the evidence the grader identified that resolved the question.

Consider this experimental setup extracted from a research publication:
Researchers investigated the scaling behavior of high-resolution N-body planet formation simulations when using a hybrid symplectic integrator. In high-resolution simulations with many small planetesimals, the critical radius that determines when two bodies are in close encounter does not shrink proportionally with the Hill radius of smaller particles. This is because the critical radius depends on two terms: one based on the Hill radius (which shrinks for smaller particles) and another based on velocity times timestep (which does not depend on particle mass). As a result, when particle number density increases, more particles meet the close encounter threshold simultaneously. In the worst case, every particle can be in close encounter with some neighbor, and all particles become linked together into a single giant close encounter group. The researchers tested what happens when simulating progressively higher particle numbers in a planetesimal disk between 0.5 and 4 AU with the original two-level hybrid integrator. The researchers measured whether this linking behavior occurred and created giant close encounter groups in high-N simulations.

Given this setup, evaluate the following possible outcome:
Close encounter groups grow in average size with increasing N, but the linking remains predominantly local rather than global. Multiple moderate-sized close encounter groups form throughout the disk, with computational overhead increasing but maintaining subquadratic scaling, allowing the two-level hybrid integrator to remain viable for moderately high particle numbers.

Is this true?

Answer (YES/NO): NO